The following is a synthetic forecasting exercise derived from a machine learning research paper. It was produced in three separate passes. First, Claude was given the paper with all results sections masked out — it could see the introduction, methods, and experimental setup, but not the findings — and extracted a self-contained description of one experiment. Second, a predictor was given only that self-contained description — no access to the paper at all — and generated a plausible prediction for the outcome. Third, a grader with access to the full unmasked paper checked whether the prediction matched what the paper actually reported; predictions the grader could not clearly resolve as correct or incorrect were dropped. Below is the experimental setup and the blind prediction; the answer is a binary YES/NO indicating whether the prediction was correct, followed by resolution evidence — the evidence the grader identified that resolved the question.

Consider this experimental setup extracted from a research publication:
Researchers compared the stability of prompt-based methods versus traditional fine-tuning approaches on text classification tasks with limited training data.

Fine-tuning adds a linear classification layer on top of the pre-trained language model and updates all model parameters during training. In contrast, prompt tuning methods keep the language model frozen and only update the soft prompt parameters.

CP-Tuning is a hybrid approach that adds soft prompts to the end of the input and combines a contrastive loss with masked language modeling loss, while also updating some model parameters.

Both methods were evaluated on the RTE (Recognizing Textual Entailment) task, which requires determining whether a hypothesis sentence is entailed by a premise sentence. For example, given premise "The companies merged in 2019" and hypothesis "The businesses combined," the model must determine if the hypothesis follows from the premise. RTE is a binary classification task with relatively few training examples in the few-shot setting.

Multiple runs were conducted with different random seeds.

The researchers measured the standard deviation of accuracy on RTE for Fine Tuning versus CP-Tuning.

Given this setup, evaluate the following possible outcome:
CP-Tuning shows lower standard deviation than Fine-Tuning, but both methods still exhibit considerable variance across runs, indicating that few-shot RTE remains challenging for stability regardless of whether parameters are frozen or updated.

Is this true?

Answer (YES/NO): NO